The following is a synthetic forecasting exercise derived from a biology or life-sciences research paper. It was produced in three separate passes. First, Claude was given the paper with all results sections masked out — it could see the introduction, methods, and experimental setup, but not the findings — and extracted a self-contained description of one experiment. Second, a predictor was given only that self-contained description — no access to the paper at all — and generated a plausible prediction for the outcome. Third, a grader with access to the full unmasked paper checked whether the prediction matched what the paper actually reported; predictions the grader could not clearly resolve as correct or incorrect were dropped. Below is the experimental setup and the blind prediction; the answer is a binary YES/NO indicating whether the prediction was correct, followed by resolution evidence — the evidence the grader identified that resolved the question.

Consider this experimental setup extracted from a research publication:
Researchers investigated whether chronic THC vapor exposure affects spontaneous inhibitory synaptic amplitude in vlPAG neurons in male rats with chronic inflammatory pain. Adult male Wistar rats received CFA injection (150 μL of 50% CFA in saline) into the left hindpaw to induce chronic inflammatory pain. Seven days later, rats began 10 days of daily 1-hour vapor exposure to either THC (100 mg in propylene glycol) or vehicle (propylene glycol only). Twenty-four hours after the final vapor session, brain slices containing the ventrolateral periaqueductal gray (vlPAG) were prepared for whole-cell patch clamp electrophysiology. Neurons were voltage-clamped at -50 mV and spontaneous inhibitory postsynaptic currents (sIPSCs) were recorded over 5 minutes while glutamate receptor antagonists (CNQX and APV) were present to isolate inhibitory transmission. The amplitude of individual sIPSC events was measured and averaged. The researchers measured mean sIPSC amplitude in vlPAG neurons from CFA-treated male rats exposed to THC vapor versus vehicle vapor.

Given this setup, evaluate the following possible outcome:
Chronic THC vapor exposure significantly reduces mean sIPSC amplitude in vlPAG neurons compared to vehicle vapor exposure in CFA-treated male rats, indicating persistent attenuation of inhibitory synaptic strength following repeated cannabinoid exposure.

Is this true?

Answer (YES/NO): YES